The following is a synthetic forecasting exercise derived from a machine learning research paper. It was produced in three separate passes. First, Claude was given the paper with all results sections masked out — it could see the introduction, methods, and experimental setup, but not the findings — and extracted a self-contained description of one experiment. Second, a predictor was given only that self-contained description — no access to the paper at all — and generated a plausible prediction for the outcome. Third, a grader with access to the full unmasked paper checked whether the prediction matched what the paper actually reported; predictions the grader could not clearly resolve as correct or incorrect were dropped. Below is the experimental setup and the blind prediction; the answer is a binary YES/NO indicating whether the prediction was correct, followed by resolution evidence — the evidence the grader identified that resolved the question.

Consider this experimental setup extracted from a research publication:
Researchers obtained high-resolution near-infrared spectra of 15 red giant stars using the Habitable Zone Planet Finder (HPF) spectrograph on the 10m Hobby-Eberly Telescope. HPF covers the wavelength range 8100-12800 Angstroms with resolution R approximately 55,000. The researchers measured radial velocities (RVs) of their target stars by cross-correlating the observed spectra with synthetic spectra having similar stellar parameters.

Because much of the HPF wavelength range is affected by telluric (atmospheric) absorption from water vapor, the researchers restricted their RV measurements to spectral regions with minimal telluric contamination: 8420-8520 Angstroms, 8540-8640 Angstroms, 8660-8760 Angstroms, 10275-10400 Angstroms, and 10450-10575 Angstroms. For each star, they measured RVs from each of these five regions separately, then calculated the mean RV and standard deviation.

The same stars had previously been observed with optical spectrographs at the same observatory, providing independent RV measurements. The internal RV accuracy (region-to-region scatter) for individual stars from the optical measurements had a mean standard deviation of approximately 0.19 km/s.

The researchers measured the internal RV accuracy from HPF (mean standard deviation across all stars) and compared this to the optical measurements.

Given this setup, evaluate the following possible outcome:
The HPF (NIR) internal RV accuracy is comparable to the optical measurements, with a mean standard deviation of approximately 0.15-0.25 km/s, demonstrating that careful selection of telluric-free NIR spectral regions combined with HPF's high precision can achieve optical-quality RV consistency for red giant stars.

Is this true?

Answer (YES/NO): YES